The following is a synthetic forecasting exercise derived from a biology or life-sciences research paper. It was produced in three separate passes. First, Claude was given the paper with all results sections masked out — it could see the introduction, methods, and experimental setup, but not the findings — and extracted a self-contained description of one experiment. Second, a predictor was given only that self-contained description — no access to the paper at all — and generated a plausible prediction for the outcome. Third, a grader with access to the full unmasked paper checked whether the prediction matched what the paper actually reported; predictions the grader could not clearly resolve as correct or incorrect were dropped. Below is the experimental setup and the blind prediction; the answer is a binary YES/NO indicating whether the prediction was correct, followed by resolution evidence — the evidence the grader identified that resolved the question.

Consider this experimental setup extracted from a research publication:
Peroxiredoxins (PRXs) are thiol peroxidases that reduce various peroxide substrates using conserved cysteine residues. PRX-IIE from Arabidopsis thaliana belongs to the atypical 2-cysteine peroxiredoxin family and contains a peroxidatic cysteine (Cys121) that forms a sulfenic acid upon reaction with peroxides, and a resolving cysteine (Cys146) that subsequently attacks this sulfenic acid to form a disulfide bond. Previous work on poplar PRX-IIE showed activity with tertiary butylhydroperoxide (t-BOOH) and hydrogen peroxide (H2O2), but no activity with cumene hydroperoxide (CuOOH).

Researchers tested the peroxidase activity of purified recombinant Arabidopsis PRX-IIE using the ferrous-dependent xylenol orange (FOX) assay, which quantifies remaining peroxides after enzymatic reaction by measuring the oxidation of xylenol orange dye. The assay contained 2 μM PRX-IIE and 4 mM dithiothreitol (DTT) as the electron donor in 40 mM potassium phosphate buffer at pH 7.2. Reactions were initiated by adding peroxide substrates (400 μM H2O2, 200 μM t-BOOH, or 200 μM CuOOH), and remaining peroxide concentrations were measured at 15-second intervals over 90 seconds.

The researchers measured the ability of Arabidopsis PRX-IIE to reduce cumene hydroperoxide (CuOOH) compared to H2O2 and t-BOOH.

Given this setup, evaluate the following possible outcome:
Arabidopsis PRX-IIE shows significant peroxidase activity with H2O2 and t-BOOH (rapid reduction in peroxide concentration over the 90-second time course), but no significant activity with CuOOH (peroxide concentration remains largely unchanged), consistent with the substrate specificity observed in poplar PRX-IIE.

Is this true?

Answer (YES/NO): YES